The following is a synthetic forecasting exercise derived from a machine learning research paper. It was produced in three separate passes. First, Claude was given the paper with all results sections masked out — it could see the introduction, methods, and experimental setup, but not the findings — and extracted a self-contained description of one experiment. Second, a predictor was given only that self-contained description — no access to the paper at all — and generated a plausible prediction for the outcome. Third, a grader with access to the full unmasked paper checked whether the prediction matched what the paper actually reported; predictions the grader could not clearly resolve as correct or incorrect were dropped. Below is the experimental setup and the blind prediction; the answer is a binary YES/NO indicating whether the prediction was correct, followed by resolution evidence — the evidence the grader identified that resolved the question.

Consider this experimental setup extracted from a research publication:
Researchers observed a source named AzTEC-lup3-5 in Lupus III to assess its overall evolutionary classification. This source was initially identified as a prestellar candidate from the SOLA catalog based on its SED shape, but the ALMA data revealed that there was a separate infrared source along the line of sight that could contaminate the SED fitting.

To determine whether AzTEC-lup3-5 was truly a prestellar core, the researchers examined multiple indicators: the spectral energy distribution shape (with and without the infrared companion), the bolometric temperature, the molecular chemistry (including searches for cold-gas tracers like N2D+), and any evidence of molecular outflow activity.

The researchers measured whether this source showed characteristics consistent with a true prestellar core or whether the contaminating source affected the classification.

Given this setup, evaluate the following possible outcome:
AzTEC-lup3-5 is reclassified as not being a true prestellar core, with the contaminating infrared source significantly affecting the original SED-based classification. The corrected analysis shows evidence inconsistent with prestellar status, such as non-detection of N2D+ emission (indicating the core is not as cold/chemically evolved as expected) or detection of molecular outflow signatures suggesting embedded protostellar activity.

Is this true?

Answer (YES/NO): NO